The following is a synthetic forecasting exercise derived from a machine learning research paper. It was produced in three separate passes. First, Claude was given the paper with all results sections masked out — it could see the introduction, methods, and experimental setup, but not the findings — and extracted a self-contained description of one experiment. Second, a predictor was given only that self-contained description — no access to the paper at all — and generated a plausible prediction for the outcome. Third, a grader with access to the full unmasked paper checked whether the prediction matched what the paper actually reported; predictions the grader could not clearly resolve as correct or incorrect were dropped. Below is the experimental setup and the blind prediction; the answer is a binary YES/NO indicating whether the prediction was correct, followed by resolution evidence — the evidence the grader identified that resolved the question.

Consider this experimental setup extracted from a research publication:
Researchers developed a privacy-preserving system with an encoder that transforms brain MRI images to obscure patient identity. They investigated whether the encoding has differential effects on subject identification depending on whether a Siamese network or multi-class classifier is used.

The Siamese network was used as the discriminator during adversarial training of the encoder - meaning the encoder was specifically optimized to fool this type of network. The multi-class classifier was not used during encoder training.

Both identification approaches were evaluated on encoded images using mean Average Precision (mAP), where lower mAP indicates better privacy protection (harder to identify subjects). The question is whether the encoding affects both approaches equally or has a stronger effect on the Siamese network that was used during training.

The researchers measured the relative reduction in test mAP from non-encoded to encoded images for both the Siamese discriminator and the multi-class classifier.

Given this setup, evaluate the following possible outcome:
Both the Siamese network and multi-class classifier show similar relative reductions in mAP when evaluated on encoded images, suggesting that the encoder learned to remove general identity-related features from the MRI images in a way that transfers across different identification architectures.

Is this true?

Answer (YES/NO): NO